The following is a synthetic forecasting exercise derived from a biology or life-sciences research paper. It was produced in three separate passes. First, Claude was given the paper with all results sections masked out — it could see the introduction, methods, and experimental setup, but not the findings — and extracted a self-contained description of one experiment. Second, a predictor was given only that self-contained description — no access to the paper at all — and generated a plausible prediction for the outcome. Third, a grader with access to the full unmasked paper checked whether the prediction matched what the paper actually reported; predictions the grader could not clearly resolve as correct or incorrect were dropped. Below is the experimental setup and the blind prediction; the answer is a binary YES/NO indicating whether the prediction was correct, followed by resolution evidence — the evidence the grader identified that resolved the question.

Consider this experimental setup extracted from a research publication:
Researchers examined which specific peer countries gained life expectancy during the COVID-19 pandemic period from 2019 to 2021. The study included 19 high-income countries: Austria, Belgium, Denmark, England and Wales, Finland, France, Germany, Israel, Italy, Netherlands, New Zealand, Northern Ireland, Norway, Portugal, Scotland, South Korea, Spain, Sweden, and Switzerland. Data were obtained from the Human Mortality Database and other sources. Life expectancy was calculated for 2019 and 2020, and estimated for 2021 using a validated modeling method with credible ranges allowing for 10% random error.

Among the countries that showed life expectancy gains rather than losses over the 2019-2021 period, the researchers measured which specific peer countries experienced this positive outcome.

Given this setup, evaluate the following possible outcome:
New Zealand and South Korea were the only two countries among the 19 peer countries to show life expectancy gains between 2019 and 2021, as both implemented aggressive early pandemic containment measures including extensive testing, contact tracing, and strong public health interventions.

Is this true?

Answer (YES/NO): NO